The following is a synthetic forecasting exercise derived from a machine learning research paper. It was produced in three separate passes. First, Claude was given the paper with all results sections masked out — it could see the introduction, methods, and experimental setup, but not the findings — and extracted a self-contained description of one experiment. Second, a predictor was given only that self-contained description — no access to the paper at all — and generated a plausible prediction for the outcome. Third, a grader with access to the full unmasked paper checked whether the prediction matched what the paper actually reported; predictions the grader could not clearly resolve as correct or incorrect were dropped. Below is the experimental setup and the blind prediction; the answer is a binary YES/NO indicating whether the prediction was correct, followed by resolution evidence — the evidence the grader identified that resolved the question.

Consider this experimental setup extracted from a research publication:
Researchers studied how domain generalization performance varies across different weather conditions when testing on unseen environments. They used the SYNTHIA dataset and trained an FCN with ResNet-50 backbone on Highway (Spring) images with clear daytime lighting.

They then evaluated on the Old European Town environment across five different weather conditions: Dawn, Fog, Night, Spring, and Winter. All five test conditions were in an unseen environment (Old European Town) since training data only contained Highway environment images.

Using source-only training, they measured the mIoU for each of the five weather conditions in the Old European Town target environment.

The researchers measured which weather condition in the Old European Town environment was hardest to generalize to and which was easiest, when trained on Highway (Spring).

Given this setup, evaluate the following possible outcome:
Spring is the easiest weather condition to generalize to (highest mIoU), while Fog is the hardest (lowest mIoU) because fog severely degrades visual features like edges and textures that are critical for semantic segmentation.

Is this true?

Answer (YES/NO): NO